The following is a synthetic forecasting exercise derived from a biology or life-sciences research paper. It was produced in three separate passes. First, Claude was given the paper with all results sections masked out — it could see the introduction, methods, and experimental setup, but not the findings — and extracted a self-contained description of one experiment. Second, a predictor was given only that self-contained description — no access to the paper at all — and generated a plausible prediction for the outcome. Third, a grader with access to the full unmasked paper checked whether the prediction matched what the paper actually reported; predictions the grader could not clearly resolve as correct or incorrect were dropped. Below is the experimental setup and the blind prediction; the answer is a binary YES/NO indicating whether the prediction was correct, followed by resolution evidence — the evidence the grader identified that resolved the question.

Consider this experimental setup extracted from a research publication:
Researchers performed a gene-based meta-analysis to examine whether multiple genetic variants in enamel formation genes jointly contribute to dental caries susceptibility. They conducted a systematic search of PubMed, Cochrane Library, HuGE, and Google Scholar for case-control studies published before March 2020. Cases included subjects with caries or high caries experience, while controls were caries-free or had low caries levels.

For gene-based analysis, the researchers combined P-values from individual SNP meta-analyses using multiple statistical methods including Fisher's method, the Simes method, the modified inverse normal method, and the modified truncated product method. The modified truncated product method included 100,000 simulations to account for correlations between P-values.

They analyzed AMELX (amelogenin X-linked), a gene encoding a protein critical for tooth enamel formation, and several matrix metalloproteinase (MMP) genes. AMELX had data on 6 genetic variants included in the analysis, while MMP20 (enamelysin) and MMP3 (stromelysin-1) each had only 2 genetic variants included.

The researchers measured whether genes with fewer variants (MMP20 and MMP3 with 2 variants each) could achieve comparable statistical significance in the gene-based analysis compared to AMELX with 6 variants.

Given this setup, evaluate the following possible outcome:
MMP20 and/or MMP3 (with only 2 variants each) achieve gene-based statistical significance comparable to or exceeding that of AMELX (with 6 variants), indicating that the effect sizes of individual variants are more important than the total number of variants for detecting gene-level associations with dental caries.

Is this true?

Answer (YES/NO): YES